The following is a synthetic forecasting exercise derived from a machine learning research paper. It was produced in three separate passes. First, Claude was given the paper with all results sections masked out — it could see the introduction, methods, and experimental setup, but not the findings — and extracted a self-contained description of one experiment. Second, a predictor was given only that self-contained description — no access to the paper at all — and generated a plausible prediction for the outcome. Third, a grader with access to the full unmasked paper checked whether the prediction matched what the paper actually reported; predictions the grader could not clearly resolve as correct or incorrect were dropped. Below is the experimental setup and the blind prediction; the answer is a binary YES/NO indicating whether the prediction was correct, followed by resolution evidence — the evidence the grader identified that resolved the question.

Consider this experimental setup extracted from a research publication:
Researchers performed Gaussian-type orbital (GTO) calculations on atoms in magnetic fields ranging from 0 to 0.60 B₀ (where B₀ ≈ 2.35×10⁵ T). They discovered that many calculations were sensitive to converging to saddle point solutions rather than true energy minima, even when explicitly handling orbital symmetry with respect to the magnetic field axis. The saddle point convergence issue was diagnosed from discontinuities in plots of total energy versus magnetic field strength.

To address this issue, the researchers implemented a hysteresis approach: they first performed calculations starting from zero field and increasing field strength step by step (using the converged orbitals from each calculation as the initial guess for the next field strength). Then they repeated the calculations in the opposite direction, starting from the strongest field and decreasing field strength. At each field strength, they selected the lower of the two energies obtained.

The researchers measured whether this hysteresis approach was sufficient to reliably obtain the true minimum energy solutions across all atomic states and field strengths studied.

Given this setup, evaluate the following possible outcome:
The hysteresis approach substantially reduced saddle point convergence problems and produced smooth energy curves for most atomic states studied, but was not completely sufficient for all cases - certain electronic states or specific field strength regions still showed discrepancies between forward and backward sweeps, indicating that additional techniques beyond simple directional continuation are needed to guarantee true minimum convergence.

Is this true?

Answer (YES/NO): NO